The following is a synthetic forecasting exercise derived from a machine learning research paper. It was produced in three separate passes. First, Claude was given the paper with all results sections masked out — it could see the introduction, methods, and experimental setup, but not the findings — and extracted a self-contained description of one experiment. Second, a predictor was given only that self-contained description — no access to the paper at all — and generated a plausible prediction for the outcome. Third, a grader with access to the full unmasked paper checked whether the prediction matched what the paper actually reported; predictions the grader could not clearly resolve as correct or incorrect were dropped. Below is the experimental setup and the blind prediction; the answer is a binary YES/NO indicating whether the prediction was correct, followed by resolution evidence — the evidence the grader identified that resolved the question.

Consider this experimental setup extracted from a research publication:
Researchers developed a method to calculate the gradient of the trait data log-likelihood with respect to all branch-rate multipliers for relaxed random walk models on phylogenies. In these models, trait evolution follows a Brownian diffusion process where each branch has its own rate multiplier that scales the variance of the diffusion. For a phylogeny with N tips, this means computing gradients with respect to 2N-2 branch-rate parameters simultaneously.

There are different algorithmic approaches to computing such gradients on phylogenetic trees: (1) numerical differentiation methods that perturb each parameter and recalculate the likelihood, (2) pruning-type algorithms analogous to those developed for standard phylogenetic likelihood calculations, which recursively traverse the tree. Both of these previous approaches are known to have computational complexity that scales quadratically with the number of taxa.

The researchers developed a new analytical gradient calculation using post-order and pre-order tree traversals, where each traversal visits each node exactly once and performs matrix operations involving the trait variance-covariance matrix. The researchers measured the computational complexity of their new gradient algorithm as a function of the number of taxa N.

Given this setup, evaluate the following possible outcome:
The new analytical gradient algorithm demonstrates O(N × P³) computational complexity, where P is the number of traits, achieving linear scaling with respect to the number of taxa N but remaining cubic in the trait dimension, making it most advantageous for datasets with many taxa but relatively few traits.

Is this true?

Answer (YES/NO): NO